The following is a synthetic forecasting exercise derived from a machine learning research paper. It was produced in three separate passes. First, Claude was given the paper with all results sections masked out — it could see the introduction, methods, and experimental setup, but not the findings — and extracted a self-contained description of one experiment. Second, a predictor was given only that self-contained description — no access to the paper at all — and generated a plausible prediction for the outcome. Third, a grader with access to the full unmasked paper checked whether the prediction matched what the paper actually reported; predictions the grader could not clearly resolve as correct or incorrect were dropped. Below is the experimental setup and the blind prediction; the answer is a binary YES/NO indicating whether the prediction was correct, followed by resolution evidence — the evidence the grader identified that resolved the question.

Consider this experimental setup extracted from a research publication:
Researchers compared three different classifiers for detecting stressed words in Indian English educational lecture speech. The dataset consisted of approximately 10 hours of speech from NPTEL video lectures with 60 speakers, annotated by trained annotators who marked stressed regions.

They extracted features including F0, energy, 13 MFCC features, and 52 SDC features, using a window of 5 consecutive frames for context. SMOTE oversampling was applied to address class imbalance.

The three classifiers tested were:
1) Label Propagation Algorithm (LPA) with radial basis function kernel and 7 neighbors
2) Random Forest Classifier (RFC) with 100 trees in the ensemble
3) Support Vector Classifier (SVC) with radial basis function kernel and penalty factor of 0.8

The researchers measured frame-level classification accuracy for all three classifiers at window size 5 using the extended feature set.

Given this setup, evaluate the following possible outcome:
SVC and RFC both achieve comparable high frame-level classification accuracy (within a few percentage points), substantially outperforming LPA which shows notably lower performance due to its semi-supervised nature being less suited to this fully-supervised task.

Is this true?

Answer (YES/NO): NO